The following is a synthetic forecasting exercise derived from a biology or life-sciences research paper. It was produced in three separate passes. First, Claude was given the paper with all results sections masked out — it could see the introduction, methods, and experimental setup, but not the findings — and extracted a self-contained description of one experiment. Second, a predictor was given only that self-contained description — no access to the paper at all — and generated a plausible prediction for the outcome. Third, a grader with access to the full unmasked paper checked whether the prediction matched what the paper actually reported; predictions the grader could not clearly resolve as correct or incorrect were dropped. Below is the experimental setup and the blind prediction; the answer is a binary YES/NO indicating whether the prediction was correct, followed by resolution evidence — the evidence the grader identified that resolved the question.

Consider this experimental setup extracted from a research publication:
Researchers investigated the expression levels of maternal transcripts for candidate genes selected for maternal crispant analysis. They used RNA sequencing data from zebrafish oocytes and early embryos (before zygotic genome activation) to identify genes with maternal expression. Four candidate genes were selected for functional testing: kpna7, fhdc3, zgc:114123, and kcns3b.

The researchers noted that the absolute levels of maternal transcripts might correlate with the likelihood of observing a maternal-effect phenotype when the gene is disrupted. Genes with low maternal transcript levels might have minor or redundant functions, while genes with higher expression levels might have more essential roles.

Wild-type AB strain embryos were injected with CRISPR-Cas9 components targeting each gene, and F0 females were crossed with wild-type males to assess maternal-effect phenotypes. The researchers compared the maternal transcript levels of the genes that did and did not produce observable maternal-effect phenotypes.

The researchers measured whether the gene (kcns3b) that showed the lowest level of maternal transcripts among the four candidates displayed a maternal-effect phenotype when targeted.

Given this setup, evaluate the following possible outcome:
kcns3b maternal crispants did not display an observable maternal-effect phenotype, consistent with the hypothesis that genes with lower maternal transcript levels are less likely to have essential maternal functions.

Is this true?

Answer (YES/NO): YES